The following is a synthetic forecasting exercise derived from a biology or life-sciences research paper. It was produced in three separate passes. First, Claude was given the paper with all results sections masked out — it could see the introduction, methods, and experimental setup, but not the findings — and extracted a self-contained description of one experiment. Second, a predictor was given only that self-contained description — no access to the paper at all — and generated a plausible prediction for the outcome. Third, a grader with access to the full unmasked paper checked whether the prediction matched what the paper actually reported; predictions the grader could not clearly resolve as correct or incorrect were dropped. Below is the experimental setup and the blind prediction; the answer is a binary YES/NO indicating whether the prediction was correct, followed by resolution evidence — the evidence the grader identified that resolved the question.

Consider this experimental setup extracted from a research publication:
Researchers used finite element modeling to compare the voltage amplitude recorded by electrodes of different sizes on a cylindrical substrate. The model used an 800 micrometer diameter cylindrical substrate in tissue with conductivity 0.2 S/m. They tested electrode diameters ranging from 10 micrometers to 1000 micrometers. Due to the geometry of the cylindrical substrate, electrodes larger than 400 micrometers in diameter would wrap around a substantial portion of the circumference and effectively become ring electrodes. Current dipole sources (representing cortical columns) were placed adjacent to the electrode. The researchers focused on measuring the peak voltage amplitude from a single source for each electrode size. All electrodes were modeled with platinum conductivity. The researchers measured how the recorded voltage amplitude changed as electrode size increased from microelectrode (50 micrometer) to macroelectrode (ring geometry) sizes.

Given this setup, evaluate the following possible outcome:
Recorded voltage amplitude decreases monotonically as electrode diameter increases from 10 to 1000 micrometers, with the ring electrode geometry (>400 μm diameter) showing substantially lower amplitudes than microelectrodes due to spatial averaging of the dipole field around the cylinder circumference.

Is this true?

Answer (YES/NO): NO